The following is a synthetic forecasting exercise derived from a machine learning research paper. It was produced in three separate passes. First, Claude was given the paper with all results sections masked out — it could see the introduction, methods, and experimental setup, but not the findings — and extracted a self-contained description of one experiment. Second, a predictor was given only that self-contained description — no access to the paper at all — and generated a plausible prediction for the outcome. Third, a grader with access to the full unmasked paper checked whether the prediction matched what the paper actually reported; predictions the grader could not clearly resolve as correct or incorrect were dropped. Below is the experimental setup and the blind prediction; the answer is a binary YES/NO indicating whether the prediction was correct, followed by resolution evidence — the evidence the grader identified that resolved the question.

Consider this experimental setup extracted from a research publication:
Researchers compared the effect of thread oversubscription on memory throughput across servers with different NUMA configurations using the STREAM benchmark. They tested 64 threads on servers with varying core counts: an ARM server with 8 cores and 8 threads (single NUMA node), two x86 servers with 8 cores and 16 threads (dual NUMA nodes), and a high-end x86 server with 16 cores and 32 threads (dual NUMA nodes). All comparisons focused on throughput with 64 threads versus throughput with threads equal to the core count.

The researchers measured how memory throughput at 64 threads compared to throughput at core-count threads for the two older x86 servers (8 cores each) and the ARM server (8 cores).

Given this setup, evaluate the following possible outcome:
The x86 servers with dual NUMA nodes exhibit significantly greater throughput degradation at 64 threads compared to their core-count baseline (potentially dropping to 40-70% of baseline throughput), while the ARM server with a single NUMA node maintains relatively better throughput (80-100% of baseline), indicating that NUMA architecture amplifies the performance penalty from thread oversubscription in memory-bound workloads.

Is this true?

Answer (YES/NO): NO